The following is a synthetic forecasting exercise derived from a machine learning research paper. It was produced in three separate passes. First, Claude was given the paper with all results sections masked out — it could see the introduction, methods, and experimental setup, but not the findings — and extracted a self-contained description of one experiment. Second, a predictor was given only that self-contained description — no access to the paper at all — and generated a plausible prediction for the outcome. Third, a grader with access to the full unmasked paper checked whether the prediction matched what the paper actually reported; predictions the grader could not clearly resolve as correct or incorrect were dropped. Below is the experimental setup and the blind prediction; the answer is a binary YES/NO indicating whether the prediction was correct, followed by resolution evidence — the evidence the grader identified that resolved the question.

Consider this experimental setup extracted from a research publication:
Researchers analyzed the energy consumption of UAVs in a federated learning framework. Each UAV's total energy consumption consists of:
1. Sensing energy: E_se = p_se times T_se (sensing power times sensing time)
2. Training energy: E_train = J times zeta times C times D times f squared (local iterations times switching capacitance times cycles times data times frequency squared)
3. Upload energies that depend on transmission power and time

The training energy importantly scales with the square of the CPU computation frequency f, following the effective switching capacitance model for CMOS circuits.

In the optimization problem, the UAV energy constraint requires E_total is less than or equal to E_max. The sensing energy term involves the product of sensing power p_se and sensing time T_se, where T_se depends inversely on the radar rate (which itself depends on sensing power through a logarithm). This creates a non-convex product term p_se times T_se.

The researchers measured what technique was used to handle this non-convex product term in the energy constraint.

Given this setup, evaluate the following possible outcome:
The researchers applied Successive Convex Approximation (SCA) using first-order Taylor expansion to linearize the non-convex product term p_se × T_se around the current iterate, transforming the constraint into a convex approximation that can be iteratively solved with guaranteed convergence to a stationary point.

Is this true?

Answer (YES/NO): NO